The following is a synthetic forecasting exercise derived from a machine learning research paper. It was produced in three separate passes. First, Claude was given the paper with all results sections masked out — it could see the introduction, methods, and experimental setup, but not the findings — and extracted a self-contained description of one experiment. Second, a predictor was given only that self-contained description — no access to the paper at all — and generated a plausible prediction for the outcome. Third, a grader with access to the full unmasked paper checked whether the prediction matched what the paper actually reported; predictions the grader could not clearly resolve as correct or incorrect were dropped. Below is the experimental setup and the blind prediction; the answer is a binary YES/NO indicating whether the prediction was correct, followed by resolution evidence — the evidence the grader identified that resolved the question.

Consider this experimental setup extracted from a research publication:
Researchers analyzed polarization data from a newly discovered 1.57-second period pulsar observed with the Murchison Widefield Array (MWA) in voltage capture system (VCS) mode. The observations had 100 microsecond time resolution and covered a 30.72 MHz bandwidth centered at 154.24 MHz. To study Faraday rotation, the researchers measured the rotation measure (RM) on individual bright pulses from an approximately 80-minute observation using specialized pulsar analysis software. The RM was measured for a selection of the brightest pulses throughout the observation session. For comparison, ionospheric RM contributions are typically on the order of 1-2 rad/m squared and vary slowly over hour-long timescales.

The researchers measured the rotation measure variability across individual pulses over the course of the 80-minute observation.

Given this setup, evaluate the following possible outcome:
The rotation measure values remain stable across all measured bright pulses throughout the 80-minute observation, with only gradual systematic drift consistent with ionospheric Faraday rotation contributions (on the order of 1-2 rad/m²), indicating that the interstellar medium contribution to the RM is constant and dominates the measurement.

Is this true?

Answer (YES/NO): NO